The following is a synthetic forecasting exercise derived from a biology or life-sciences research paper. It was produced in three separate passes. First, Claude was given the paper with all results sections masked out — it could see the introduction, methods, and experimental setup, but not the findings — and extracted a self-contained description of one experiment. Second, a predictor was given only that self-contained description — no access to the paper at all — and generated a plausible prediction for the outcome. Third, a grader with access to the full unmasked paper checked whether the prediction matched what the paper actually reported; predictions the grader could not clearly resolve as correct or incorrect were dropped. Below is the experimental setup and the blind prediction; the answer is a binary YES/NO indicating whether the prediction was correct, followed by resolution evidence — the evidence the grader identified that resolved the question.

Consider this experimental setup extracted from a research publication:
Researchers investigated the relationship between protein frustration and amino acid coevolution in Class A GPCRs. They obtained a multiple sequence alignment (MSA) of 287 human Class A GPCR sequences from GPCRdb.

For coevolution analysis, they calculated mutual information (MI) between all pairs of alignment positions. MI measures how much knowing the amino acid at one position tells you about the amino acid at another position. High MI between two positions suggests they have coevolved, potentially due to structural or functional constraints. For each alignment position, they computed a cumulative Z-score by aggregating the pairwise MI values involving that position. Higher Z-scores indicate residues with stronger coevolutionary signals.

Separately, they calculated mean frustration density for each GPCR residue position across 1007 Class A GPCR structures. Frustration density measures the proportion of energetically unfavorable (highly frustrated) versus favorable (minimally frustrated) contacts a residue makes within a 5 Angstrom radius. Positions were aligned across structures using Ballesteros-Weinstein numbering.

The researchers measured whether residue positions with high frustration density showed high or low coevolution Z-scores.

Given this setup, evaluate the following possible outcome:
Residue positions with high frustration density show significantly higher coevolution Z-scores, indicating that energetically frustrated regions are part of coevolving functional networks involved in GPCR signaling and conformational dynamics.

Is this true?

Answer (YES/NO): YES